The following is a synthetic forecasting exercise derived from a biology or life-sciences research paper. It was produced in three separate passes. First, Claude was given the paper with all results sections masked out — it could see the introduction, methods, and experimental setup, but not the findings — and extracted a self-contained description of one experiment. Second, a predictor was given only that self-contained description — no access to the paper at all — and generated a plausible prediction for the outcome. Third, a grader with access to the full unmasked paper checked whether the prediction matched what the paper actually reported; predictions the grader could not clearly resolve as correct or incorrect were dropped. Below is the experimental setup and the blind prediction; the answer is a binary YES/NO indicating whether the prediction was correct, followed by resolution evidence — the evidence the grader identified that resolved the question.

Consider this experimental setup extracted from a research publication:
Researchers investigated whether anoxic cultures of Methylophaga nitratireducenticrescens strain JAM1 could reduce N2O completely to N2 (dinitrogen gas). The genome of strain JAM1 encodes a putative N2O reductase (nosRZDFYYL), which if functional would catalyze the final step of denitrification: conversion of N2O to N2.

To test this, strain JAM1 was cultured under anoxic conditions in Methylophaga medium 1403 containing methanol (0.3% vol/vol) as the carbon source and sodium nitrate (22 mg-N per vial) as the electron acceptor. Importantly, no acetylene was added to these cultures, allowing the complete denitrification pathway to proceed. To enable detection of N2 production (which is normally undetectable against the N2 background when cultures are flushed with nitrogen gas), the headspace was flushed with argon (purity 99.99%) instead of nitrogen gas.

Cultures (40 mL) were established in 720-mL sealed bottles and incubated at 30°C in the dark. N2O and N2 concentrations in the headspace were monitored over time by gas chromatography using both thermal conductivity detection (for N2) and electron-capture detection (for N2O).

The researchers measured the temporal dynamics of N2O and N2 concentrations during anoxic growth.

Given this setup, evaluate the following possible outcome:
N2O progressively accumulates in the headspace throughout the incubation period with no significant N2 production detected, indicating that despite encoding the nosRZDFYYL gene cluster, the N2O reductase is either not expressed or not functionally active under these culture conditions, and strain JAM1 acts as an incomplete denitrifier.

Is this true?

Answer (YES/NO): NO